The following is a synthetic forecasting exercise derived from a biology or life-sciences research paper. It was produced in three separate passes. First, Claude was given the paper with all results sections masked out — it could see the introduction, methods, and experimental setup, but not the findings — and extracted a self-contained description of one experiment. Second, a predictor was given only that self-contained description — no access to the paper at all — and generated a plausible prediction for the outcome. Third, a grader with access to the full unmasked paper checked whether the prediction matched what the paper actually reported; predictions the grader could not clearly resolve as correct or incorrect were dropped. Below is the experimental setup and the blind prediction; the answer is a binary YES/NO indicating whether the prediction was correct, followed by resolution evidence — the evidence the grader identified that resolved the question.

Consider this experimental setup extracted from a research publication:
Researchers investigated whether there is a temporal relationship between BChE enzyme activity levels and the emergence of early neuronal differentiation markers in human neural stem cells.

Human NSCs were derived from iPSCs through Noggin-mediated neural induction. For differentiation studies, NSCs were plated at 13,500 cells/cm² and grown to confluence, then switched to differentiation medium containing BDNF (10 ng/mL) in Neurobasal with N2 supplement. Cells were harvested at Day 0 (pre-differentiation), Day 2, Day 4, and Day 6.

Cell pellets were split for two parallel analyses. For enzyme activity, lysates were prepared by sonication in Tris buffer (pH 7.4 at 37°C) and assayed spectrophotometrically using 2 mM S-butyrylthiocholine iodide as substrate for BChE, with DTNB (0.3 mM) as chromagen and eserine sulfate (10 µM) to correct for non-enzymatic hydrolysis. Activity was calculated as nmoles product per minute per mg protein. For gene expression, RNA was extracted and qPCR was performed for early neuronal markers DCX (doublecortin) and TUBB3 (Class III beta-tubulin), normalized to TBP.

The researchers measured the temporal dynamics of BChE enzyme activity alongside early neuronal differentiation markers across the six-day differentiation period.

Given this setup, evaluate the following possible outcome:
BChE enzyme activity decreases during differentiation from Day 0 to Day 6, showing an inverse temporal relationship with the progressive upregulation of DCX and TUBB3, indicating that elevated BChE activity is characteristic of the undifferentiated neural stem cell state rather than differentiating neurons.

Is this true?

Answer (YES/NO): NO